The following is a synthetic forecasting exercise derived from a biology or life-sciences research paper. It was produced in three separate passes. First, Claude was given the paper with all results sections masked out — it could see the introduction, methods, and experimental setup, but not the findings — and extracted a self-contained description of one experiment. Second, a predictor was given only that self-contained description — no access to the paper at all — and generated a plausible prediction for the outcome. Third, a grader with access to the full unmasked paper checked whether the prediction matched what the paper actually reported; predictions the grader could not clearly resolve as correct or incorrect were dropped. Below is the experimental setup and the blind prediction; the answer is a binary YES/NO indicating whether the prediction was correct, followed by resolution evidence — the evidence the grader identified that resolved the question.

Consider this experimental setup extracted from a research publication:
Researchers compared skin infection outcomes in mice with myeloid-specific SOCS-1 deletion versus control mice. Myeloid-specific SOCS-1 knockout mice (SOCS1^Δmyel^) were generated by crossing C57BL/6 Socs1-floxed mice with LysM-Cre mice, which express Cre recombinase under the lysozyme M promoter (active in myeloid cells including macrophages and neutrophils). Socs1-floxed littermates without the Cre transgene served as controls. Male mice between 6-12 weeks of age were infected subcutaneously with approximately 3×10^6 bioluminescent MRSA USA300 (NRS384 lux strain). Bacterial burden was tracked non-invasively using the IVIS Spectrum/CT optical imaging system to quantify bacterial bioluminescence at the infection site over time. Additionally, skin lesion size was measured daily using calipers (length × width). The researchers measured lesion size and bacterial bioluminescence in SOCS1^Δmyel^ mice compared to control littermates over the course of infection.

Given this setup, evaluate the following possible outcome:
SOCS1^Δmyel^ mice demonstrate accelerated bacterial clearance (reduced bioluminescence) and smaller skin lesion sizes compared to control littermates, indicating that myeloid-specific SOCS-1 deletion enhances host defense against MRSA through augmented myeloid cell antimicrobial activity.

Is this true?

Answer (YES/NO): YES